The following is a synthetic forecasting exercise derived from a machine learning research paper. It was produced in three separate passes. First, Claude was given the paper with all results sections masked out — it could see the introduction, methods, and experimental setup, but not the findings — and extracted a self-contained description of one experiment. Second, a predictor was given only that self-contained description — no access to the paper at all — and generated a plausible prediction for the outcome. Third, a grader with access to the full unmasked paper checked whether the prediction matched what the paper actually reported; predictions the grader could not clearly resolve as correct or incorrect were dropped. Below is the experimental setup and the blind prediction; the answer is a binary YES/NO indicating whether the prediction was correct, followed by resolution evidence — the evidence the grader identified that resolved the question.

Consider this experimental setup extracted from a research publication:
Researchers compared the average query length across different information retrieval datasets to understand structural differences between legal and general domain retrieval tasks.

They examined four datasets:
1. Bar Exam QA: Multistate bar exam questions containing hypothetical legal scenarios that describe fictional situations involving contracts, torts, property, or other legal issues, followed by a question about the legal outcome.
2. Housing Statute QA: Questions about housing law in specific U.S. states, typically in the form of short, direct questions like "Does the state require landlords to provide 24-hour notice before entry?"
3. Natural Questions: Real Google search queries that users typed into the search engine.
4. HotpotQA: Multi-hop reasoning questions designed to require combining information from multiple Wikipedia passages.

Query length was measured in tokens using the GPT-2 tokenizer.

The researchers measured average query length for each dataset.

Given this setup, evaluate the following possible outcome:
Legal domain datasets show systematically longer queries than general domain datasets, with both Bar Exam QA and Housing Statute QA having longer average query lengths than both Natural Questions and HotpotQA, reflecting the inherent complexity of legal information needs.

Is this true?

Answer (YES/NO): NO